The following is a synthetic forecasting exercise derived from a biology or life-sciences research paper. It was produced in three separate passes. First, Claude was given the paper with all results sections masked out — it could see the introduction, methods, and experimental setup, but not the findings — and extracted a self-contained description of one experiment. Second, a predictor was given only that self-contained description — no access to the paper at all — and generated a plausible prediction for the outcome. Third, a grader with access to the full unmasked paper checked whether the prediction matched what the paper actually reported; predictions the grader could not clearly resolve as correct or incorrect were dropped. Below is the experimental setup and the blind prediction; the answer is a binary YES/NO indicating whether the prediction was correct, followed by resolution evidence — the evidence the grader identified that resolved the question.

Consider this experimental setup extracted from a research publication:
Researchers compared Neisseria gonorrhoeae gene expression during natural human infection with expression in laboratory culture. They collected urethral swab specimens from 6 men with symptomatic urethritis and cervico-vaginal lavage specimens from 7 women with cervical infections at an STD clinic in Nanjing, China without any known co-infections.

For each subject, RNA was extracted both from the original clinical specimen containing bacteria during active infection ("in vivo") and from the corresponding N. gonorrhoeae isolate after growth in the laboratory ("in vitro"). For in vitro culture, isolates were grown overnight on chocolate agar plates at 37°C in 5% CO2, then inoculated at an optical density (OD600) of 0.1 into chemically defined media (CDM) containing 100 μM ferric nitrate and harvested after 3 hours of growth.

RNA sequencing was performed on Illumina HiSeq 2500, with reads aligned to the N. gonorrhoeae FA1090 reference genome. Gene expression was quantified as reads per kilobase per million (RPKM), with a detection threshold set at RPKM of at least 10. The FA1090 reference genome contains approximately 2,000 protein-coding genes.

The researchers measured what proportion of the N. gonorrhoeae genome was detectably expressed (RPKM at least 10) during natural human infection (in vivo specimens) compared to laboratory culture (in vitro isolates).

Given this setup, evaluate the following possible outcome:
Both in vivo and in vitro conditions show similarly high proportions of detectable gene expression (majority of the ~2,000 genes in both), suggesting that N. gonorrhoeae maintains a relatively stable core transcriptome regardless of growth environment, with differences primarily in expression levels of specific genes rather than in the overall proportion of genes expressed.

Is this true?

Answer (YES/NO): YES